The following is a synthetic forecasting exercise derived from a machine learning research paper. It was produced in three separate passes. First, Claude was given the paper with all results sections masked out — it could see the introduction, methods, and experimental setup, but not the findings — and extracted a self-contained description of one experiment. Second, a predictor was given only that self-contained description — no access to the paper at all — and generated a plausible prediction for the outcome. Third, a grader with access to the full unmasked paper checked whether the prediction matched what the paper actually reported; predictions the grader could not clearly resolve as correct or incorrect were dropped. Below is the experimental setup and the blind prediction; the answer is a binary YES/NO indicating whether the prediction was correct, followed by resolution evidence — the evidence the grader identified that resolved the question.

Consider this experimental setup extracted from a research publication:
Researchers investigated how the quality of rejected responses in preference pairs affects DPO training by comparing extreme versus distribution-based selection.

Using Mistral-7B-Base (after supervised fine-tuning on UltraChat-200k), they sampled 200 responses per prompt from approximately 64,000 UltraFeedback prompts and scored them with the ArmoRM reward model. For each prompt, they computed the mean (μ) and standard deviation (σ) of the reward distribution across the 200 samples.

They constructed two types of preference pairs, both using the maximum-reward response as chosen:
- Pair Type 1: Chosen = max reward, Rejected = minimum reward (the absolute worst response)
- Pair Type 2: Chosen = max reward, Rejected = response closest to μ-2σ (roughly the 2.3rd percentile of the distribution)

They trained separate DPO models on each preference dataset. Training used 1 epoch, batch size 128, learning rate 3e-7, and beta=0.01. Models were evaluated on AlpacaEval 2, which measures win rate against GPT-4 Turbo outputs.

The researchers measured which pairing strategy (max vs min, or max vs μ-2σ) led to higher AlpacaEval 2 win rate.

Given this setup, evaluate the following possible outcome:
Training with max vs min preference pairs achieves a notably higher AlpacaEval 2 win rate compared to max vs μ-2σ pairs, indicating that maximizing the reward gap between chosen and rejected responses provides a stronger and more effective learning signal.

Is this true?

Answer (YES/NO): NO